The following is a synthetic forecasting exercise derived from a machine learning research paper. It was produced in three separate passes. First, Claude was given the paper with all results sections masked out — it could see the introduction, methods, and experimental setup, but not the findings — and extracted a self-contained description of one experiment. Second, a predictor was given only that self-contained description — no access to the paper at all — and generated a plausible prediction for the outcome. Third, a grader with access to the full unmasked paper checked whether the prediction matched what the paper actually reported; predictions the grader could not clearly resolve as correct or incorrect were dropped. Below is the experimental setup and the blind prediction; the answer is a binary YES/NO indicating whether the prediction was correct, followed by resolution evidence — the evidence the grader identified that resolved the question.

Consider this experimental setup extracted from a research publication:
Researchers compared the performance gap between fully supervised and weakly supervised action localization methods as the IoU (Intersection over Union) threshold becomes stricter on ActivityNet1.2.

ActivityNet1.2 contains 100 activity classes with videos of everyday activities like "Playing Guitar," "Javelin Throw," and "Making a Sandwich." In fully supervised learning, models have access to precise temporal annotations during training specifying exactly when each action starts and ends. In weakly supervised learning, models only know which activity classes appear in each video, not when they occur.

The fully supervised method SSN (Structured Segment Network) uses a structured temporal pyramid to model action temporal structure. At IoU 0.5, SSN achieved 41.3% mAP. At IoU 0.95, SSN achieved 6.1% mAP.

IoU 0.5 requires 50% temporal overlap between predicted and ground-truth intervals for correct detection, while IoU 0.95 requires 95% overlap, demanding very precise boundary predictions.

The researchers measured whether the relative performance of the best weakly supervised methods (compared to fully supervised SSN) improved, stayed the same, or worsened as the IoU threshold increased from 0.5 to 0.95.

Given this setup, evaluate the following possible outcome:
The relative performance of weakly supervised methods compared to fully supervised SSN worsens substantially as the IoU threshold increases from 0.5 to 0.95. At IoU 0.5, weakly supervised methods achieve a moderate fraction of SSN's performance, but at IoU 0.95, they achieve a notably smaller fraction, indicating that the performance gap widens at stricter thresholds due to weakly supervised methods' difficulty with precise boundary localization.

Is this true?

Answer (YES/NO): NO